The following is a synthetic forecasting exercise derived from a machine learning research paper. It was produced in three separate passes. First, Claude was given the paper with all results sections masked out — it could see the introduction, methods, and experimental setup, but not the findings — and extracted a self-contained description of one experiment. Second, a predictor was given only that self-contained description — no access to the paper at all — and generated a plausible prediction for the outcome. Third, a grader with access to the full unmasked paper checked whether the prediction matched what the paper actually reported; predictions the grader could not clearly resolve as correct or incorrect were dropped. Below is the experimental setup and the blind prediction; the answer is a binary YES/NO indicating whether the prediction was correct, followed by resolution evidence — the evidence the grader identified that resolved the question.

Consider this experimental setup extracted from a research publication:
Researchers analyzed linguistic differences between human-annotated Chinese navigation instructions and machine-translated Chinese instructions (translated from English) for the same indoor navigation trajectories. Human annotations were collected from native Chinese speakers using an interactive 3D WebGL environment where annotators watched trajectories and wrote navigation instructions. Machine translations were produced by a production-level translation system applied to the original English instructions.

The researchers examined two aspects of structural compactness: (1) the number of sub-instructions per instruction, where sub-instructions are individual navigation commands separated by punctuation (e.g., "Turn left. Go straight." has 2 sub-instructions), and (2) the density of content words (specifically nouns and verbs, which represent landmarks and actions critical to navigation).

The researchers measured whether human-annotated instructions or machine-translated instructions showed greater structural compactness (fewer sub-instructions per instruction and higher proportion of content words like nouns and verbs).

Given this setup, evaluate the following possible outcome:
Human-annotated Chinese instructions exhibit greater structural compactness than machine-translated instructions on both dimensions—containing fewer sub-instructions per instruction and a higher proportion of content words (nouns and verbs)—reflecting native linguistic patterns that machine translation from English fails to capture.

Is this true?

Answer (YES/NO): YES